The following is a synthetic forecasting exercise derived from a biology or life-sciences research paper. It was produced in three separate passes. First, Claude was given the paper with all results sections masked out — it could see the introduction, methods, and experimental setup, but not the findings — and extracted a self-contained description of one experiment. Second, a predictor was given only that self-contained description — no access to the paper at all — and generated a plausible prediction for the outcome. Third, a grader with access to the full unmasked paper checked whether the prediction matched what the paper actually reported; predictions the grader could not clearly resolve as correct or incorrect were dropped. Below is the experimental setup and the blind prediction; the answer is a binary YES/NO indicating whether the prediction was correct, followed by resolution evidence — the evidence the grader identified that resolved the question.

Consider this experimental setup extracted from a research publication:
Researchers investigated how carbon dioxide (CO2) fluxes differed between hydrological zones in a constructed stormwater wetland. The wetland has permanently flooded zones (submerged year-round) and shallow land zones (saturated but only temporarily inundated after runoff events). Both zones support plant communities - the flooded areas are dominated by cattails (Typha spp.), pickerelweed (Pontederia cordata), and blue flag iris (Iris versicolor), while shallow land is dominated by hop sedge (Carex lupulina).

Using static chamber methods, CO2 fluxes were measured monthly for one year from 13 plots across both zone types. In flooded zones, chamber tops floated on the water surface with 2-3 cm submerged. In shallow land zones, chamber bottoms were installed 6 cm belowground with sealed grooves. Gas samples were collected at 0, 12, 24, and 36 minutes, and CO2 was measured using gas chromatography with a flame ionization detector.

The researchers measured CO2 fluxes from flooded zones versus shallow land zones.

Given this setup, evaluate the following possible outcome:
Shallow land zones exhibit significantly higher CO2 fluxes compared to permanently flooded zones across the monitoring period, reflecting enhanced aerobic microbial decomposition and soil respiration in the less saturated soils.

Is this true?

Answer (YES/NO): NO